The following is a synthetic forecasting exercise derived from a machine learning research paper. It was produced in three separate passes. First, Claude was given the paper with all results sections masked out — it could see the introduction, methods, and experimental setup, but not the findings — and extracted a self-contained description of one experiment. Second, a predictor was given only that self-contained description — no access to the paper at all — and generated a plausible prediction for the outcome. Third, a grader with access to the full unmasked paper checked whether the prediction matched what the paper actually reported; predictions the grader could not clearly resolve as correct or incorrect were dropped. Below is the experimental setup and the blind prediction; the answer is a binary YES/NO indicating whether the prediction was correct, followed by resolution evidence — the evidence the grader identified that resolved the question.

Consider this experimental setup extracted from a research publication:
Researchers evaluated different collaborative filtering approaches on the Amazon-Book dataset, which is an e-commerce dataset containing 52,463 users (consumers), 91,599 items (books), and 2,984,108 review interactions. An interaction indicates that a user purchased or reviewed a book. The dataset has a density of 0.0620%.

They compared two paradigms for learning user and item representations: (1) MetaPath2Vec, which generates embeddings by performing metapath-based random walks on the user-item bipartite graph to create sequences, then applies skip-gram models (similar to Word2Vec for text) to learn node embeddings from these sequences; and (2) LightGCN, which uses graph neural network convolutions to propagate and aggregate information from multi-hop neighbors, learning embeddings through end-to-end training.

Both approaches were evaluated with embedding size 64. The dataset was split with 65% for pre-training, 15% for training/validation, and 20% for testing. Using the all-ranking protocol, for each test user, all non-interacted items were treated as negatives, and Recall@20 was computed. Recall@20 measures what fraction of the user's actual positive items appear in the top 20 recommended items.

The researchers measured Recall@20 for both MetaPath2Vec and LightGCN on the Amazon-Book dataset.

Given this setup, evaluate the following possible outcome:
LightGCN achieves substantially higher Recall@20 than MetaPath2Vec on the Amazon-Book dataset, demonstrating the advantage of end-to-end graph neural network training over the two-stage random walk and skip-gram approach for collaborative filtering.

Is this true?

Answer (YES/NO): YES